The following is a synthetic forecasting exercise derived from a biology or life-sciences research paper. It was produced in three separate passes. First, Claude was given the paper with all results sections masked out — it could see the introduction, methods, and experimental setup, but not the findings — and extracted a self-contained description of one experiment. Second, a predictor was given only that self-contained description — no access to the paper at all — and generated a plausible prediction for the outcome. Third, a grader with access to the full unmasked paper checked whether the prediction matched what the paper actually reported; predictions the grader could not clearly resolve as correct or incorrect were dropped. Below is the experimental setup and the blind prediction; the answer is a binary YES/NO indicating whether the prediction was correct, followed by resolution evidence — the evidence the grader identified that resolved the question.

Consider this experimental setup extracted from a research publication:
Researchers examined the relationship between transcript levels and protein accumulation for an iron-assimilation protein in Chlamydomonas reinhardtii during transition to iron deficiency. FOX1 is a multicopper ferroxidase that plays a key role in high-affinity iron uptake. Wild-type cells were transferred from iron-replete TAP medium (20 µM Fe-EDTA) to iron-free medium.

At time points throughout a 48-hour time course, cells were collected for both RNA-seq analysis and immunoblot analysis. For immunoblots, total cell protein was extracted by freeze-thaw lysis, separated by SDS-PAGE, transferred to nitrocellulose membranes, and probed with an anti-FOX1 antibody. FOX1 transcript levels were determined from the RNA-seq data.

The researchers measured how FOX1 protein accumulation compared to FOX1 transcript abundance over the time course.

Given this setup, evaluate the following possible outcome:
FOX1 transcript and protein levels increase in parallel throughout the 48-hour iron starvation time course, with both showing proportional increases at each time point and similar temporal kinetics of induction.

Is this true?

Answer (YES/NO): NO